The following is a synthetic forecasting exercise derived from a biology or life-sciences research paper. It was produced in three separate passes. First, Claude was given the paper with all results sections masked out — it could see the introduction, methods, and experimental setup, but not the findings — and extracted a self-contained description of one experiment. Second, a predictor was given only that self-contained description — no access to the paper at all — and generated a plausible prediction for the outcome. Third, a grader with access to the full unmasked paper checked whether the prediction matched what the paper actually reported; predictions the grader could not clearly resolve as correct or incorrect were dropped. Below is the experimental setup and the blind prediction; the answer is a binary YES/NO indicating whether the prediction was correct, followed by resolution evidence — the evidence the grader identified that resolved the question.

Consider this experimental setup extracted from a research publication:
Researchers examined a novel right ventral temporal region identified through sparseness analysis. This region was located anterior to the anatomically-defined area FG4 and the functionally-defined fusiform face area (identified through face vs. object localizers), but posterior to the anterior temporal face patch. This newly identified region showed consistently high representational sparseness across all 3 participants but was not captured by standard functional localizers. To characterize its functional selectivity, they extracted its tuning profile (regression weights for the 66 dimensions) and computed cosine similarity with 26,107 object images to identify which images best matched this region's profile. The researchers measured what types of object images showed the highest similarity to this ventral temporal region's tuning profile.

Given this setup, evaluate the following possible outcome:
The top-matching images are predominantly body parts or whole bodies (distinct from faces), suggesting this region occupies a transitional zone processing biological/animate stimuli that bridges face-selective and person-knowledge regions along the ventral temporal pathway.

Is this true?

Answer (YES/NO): NO